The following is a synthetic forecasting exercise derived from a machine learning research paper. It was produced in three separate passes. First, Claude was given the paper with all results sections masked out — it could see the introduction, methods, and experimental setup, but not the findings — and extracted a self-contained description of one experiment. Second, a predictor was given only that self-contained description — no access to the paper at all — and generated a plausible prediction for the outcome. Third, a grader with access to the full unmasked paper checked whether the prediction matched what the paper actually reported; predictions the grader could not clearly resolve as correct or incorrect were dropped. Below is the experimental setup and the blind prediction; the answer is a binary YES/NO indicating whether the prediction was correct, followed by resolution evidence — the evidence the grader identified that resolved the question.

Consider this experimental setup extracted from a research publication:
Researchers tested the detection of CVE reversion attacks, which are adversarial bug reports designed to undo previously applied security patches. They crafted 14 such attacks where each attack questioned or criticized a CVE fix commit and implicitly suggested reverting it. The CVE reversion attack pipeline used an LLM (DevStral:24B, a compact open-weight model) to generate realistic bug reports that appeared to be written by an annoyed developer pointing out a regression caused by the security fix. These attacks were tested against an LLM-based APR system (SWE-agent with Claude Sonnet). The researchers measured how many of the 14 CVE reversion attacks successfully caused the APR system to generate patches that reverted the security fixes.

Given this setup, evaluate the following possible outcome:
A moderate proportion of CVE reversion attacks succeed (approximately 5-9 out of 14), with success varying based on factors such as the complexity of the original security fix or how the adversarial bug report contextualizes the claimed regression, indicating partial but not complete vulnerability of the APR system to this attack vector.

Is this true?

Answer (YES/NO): NO